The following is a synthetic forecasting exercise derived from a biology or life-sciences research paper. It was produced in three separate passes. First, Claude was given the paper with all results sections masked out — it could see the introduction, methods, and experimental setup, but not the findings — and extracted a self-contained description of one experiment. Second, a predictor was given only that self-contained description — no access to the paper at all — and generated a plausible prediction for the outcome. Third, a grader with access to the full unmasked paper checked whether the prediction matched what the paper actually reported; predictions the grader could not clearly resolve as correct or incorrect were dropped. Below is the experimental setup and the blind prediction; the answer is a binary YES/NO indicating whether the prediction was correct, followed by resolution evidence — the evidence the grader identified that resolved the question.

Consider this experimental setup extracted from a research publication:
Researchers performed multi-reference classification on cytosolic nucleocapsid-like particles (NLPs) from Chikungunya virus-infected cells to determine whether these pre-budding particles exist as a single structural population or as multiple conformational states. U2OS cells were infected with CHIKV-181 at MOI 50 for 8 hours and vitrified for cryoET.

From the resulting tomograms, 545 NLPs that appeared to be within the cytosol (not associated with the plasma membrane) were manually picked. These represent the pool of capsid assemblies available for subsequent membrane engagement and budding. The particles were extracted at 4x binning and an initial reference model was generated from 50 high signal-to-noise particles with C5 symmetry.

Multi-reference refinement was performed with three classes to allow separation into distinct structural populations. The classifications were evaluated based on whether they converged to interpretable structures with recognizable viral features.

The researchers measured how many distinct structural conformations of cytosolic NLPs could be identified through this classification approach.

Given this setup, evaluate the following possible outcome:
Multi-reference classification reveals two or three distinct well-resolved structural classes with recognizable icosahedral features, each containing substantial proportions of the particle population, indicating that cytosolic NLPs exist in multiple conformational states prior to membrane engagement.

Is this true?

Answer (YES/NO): NO